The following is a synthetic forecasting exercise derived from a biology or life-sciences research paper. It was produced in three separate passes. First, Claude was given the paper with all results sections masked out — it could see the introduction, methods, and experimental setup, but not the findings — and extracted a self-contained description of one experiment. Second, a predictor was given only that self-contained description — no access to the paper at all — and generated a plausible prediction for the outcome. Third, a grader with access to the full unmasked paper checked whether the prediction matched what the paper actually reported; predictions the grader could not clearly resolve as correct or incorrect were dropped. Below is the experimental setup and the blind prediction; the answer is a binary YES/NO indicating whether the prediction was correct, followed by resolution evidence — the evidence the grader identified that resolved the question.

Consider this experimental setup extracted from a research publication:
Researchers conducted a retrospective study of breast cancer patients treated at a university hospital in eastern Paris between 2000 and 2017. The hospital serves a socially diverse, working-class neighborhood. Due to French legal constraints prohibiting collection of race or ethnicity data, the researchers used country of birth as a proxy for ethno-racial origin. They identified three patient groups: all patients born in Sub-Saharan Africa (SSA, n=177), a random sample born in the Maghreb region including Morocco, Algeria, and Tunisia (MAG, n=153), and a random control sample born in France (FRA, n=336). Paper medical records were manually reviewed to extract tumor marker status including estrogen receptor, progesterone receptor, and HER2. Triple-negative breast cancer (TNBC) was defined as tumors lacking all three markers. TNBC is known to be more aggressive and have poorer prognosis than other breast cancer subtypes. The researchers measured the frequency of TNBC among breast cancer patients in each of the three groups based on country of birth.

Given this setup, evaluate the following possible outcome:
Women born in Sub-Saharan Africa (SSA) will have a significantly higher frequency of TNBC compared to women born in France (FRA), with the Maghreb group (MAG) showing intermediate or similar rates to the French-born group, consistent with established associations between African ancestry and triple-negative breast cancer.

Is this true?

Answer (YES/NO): YES